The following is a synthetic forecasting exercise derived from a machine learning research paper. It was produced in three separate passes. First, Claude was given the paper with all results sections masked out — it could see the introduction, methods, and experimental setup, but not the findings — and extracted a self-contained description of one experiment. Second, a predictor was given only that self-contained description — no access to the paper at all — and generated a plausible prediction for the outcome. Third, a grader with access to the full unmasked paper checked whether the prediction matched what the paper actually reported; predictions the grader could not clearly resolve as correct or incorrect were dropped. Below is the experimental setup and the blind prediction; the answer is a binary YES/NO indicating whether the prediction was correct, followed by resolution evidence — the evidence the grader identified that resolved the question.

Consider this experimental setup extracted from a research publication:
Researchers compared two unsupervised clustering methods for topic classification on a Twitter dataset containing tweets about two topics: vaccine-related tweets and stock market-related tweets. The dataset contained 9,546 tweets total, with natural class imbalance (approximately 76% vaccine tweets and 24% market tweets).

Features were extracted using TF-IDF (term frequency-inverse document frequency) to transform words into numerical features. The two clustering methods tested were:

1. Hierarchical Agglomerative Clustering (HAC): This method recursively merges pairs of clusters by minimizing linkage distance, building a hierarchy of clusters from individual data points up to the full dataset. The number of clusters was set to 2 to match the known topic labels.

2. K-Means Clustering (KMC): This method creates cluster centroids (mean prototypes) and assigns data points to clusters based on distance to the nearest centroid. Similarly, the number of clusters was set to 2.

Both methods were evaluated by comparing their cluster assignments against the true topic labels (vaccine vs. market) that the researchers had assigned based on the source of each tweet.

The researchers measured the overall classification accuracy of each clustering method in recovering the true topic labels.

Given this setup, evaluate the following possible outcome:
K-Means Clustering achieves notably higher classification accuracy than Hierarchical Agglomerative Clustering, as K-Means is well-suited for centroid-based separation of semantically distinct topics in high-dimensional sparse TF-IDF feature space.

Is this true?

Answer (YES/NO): NO